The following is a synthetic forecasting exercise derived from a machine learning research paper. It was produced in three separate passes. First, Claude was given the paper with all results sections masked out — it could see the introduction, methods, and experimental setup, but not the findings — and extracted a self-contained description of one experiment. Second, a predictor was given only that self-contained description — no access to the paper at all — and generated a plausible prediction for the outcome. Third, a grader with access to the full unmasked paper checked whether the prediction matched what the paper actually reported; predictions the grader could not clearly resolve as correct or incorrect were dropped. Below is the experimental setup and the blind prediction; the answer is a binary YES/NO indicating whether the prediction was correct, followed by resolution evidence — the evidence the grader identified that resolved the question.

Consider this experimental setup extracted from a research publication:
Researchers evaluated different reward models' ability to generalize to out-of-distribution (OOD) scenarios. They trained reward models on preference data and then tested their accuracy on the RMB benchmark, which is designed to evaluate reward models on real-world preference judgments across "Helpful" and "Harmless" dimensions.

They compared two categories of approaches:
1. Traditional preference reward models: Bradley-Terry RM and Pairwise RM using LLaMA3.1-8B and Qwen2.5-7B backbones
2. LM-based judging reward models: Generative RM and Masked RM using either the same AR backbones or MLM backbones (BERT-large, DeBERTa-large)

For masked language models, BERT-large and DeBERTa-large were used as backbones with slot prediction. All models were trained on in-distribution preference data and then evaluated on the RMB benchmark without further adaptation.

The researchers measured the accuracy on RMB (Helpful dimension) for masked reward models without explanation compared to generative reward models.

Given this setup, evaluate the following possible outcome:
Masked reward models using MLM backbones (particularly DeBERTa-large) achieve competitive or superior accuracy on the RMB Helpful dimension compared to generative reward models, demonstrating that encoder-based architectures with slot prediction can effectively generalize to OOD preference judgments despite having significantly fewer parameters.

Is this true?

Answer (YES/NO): YES